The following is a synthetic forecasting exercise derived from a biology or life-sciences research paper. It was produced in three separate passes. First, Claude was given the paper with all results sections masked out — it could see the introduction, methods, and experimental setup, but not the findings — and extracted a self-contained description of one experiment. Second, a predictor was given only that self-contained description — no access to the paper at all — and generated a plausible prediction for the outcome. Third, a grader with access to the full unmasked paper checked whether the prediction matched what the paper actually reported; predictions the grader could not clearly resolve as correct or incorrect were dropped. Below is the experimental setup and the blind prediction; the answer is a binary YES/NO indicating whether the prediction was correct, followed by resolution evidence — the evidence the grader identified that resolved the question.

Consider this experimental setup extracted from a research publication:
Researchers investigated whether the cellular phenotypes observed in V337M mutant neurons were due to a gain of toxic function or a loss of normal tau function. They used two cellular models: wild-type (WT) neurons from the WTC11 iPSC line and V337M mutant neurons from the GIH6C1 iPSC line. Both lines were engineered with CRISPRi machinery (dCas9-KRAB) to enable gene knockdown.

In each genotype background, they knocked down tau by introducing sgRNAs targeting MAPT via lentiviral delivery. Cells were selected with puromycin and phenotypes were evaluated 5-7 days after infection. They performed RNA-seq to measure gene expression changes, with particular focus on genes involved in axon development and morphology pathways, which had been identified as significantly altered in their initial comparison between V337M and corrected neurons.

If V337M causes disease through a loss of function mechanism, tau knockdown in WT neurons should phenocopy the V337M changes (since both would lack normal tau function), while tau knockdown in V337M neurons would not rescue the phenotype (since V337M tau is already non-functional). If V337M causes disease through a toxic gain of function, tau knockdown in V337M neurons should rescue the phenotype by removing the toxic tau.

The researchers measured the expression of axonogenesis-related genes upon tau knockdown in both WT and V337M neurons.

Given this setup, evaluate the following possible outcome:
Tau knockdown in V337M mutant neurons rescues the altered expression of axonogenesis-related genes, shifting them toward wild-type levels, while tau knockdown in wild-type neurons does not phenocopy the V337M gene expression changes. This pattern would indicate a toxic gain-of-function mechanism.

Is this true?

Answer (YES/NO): NO